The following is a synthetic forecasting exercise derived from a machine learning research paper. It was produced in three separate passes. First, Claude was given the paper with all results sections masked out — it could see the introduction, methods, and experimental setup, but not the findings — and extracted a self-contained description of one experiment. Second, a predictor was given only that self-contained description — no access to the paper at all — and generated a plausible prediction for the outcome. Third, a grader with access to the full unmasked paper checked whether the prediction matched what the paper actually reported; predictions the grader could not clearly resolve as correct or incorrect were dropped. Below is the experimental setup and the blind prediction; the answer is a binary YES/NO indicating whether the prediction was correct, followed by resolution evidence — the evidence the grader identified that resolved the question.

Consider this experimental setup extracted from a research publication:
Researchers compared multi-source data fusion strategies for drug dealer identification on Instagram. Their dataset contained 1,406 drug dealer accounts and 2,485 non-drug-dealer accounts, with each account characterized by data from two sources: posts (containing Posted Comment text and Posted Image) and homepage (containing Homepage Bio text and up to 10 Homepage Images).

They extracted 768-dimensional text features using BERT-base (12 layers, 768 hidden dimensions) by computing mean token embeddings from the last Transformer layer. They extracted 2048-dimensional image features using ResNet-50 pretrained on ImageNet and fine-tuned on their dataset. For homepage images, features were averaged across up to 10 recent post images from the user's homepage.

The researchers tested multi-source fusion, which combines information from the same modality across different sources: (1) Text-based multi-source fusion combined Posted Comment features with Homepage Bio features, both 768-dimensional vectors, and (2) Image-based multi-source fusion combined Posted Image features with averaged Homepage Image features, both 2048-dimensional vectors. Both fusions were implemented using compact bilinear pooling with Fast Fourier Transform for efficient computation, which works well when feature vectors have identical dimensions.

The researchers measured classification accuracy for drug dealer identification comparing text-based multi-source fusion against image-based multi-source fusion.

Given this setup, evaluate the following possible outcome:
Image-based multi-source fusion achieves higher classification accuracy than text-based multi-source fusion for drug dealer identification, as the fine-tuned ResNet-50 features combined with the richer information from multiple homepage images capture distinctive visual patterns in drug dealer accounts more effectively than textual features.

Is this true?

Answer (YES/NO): NO